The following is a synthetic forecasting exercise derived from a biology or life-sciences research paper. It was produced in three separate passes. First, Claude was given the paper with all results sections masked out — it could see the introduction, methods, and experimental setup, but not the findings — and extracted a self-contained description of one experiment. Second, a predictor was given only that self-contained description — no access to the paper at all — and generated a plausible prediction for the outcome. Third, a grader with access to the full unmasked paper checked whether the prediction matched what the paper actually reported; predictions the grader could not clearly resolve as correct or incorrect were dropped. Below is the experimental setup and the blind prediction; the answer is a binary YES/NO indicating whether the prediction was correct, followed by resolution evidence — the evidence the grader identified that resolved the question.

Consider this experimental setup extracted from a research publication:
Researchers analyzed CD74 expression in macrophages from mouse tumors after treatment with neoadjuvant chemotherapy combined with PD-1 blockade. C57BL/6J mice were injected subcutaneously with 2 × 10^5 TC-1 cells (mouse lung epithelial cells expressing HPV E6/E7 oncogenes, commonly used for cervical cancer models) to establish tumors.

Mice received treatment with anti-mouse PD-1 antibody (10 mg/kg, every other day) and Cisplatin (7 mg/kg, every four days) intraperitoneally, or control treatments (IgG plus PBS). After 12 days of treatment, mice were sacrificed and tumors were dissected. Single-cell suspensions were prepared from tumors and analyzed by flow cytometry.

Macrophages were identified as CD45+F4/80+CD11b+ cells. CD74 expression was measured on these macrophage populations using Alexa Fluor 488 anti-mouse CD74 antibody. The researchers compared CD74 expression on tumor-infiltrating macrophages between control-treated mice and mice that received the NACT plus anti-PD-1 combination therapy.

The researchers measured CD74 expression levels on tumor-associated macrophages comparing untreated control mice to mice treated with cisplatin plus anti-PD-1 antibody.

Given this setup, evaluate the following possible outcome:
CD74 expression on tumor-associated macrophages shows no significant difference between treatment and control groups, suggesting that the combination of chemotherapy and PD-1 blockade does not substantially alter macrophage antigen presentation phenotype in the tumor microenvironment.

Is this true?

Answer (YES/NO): NO